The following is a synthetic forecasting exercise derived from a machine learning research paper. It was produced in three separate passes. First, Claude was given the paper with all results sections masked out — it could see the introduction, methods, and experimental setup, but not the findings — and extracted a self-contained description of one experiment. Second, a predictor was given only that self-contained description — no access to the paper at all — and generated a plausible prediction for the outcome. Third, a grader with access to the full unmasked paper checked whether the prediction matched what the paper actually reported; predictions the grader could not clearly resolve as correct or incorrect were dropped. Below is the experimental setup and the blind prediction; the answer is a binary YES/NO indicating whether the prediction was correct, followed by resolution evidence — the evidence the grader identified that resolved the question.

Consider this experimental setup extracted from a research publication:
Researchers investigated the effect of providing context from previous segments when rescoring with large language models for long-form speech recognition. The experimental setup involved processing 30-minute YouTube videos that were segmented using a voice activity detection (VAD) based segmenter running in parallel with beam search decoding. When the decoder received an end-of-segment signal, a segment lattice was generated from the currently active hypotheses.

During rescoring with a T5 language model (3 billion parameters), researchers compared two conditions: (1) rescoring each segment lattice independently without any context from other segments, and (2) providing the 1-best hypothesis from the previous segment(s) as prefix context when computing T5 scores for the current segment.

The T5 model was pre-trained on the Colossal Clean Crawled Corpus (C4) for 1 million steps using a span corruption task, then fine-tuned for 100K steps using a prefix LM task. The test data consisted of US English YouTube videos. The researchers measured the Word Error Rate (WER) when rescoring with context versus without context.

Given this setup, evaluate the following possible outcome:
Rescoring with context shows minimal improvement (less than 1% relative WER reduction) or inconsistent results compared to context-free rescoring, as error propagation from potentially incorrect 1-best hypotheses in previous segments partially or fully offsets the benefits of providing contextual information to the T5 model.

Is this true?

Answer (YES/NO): YES